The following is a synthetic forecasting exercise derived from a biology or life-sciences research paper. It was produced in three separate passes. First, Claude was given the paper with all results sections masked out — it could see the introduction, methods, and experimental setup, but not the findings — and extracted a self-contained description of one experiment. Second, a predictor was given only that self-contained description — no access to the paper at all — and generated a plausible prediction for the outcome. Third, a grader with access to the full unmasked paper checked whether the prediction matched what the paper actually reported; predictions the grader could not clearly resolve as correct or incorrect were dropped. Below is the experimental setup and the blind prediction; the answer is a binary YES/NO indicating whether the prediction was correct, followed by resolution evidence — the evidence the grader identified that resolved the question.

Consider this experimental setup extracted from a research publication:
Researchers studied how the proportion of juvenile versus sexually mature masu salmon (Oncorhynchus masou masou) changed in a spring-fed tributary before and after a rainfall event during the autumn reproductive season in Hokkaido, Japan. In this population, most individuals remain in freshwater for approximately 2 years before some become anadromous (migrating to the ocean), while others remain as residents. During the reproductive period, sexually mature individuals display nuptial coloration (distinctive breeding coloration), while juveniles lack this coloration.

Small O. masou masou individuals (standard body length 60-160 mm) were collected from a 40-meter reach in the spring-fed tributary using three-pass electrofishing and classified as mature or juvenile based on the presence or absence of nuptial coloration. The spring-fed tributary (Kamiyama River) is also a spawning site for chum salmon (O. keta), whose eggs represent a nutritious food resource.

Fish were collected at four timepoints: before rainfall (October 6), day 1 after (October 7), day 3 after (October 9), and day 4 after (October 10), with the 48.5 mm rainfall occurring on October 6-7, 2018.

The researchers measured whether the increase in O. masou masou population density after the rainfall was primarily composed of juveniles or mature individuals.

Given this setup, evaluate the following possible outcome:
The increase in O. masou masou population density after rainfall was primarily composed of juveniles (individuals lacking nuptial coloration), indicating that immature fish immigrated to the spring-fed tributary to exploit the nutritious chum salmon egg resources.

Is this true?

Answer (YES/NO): YES